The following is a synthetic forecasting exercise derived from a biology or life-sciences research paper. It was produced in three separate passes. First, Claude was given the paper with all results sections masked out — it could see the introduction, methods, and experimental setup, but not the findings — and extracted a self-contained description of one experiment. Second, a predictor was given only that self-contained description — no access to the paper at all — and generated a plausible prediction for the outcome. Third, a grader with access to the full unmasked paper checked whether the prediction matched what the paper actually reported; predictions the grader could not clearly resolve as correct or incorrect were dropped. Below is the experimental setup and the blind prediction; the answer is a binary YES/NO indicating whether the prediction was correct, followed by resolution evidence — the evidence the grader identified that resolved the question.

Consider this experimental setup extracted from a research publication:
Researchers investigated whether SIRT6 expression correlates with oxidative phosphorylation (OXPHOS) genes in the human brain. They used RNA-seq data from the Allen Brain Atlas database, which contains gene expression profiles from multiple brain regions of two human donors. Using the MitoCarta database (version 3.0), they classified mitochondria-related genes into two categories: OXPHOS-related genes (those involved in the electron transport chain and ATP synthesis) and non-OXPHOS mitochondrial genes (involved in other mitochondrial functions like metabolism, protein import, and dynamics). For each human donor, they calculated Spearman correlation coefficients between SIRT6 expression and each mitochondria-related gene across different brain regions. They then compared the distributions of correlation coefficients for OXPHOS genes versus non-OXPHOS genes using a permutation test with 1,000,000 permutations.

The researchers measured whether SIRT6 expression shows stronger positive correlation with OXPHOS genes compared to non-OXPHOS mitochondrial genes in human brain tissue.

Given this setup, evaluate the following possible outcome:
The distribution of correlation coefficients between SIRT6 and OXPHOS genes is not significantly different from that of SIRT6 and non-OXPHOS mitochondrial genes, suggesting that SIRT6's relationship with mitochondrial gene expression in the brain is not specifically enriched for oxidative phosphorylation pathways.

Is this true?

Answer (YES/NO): NO